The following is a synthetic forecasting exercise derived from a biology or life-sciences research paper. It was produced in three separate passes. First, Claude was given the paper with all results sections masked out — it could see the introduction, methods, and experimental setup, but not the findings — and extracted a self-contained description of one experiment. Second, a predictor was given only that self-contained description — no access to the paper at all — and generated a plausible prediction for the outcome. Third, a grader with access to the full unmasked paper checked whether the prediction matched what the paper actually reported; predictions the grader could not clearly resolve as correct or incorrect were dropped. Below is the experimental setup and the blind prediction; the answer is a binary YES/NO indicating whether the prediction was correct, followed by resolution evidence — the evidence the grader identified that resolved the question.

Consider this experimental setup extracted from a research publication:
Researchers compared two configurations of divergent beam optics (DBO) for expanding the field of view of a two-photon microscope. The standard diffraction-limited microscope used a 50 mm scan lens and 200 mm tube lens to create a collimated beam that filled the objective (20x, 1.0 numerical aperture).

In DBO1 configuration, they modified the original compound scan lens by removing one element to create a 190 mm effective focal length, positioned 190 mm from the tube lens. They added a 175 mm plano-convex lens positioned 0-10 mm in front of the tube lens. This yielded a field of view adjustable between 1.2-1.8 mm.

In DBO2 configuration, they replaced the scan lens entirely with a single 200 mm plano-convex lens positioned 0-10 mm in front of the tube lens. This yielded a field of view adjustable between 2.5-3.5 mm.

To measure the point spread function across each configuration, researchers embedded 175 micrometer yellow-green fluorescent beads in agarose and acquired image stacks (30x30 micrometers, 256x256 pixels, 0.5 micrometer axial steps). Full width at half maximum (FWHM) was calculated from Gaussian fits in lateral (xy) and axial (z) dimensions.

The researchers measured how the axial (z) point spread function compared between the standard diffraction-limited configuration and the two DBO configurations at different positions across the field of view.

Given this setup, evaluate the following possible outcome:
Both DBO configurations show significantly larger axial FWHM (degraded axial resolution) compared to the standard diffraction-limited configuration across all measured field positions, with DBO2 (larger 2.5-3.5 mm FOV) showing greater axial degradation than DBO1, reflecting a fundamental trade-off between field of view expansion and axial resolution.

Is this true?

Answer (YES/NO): YES